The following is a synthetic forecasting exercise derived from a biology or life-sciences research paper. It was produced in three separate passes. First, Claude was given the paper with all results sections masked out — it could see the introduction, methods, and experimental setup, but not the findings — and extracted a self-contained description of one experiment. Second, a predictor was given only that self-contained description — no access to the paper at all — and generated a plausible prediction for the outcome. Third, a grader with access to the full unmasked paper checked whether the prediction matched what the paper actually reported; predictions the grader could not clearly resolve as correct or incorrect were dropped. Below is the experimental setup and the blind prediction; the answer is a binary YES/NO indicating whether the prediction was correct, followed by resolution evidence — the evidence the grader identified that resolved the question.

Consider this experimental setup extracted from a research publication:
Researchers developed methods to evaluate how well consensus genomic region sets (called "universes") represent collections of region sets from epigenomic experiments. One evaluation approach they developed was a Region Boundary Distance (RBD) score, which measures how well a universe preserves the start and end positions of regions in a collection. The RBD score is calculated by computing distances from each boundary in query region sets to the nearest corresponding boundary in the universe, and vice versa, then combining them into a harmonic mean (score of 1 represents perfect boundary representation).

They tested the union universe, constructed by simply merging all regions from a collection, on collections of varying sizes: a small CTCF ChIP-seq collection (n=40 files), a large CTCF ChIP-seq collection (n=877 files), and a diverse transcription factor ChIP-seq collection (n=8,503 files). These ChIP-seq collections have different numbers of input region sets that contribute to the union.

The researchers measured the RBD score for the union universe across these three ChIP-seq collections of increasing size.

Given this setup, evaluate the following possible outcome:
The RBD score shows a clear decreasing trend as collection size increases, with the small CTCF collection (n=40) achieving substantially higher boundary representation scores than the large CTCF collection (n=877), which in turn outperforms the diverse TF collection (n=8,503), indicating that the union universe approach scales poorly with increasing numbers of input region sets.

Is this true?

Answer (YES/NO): YES